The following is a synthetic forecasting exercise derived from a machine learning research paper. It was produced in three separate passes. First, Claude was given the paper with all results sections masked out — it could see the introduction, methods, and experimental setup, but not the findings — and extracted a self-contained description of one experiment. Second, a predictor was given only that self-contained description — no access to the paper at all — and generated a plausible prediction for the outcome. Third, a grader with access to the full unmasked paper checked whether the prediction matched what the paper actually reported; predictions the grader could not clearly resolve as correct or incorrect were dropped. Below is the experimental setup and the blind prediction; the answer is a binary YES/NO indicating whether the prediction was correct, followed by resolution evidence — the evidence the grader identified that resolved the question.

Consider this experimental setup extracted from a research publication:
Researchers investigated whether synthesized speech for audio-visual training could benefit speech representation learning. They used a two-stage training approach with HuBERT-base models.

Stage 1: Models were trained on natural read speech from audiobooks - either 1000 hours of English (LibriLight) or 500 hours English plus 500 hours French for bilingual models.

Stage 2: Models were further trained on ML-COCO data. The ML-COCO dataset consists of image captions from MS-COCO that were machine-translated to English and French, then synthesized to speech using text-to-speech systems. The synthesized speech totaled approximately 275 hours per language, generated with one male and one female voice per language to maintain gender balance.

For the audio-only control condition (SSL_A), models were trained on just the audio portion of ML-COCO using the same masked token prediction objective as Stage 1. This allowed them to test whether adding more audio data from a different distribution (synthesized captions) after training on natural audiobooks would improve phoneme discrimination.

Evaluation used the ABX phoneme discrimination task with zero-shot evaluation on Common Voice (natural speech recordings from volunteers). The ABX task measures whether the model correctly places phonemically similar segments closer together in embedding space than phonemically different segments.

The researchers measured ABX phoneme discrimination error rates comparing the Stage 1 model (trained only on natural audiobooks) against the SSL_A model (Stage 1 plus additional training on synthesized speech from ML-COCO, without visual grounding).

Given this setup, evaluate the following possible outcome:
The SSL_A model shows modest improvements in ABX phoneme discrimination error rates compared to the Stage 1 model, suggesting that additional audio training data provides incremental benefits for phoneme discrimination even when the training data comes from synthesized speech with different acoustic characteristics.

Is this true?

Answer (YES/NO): NO